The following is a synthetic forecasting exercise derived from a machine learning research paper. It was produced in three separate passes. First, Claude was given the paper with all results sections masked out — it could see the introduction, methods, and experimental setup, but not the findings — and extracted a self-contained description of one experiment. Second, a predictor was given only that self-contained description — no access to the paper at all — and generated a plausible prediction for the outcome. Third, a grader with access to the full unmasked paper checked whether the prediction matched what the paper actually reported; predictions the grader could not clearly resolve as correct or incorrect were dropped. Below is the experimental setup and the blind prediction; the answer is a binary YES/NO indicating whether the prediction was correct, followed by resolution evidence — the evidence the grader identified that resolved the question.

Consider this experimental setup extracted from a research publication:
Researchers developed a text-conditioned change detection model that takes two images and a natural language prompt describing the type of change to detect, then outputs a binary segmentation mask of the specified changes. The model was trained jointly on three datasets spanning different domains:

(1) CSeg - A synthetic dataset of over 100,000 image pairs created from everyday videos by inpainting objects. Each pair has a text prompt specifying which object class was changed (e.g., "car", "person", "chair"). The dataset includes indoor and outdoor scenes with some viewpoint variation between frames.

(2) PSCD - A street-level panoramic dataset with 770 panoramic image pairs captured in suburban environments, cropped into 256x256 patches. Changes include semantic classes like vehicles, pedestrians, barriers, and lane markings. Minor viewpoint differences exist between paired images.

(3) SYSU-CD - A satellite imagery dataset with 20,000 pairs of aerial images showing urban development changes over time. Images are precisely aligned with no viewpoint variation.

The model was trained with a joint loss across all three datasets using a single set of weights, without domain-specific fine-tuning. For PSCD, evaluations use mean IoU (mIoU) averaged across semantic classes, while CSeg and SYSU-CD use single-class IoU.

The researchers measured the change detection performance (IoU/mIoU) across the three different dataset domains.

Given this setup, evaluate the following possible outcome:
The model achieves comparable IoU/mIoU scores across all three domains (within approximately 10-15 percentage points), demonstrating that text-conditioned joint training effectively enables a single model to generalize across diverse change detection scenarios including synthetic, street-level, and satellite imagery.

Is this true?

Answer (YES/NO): NO